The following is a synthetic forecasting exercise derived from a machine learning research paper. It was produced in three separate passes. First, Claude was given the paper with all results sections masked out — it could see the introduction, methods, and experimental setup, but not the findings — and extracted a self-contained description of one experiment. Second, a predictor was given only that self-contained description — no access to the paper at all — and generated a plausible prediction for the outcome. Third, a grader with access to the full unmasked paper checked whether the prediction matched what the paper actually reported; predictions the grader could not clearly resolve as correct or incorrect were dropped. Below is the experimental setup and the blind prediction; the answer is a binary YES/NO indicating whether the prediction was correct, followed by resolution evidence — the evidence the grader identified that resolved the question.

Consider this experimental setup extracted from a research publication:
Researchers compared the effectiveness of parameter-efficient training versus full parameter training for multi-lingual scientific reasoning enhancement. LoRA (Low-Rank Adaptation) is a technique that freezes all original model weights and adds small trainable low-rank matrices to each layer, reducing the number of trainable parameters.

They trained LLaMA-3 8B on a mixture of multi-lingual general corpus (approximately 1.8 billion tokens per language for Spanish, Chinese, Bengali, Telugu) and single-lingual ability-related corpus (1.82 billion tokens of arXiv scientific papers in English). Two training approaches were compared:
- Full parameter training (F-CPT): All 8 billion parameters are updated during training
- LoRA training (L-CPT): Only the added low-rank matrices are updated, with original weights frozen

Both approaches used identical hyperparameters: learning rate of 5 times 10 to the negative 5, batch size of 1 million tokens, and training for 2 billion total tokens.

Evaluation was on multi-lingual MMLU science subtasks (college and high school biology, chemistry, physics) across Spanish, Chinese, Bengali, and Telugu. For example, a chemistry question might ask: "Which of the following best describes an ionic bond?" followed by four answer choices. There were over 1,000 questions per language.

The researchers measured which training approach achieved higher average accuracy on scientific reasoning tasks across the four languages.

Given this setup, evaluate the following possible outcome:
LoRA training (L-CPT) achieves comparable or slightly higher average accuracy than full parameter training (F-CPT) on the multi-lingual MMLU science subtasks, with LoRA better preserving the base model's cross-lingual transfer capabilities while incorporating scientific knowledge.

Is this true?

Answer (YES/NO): NO